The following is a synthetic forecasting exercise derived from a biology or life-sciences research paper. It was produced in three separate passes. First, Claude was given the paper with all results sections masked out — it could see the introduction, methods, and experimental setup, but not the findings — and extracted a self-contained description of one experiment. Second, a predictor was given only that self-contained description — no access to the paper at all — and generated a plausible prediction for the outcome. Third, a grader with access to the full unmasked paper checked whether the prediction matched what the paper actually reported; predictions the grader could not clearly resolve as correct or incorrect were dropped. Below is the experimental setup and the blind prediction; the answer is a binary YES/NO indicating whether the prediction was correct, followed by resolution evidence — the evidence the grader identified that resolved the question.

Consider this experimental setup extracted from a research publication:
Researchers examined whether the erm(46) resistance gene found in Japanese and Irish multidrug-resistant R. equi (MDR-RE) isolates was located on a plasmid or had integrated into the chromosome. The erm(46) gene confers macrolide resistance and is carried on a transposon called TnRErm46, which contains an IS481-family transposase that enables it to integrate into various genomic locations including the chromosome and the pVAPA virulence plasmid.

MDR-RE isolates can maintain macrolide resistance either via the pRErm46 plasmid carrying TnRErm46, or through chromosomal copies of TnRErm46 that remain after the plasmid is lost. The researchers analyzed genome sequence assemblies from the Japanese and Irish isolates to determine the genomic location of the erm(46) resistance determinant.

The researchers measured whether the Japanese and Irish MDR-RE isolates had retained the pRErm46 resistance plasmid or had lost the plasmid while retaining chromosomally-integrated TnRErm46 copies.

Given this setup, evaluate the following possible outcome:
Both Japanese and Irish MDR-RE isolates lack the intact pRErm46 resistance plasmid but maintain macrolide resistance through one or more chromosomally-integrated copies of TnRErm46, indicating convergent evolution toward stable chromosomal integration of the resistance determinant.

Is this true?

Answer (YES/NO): NO